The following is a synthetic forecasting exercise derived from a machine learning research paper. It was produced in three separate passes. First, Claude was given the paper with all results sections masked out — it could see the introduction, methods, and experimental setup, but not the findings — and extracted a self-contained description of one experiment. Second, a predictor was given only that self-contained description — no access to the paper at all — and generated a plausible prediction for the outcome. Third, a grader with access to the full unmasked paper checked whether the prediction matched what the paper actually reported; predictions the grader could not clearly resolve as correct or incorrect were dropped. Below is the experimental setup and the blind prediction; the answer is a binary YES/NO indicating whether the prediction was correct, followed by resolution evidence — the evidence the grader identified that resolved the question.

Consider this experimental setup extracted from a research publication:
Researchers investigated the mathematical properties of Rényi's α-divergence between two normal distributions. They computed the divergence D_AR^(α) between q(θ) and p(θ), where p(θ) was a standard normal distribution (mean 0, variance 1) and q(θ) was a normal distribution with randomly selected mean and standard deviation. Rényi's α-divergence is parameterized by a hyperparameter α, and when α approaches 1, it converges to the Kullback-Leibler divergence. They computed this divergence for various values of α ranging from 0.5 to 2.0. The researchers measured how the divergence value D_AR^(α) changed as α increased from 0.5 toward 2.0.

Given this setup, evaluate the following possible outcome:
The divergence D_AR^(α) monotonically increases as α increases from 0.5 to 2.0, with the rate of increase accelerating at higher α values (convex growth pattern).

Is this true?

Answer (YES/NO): NO